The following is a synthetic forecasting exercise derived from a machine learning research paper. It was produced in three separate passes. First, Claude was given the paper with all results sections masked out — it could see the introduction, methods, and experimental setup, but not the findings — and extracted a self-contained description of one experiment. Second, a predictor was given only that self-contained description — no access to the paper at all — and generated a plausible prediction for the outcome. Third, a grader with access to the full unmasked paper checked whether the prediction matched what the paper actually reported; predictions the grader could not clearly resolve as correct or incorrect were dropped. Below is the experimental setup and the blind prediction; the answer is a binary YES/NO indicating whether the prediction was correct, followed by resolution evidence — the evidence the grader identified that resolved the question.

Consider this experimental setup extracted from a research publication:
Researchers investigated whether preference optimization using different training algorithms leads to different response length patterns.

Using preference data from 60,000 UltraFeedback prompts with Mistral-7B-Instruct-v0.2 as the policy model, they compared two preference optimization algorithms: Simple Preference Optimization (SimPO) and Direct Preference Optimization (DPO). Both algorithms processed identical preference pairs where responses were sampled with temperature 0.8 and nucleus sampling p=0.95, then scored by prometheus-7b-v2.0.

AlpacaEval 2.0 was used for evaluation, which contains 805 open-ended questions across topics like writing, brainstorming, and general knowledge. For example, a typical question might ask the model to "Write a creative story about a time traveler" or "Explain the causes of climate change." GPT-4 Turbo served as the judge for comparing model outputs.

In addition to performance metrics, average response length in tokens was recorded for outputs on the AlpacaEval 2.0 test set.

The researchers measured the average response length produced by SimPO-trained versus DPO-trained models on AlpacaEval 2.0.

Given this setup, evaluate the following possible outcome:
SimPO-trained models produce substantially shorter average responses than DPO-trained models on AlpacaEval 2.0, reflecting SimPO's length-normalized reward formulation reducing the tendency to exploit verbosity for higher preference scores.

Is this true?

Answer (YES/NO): NO